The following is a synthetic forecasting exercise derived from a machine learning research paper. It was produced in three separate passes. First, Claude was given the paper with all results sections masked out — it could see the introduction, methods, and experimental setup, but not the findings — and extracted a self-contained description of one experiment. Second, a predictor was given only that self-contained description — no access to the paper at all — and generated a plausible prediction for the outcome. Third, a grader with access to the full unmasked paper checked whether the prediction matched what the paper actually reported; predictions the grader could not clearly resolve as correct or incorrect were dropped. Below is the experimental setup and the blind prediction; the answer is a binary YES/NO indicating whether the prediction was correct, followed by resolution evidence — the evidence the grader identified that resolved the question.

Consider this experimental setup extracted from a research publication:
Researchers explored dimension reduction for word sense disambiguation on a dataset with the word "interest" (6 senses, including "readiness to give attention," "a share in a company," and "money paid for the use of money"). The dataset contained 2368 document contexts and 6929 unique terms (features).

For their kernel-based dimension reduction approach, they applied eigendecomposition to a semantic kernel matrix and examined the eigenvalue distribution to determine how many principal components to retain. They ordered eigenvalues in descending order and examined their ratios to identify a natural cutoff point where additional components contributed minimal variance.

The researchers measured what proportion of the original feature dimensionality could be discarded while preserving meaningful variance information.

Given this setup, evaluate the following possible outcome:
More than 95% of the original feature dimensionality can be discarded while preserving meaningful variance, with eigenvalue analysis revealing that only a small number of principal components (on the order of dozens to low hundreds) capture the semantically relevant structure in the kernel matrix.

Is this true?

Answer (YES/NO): NO